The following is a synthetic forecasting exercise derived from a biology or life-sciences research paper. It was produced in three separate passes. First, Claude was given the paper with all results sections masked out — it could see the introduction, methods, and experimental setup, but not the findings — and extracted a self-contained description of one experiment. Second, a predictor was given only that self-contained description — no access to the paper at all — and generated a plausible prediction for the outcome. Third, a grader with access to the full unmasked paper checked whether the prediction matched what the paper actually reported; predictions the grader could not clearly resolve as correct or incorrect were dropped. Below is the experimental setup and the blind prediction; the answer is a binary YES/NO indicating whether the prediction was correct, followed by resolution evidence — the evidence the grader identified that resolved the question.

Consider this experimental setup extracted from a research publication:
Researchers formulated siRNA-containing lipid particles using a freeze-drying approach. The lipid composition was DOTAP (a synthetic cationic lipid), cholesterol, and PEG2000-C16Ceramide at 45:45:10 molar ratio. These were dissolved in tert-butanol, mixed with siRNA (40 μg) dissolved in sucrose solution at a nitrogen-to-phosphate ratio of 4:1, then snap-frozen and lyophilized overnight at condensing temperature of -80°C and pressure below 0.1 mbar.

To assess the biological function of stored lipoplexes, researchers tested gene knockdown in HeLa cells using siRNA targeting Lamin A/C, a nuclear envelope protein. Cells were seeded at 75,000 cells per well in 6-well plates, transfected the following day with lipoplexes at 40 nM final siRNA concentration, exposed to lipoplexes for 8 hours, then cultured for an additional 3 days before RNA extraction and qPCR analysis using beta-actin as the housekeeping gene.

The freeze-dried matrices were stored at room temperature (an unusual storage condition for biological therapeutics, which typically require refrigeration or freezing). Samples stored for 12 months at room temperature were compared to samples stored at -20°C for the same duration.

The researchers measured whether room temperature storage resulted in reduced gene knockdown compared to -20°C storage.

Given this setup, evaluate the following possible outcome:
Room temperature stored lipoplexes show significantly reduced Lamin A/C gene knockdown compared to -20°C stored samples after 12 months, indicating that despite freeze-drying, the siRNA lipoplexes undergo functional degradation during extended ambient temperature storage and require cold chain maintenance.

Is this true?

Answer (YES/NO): NO